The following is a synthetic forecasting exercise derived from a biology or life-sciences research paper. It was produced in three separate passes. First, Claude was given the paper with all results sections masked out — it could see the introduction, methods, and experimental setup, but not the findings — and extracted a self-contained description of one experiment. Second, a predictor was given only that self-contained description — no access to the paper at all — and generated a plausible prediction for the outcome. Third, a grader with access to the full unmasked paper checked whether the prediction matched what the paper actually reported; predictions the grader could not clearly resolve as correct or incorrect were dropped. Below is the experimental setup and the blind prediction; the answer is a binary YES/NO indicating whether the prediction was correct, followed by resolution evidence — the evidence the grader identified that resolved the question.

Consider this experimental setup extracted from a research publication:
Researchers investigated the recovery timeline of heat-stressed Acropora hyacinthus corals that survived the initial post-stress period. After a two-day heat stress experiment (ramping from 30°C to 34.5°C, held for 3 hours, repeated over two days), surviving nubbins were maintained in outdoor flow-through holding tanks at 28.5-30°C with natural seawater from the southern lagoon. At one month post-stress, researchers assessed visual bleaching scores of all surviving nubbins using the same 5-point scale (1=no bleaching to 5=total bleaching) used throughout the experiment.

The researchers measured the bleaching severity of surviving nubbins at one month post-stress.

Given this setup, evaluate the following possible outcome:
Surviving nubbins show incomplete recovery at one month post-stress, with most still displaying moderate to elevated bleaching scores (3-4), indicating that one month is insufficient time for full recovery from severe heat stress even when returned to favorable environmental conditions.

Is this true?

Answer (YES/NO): NO